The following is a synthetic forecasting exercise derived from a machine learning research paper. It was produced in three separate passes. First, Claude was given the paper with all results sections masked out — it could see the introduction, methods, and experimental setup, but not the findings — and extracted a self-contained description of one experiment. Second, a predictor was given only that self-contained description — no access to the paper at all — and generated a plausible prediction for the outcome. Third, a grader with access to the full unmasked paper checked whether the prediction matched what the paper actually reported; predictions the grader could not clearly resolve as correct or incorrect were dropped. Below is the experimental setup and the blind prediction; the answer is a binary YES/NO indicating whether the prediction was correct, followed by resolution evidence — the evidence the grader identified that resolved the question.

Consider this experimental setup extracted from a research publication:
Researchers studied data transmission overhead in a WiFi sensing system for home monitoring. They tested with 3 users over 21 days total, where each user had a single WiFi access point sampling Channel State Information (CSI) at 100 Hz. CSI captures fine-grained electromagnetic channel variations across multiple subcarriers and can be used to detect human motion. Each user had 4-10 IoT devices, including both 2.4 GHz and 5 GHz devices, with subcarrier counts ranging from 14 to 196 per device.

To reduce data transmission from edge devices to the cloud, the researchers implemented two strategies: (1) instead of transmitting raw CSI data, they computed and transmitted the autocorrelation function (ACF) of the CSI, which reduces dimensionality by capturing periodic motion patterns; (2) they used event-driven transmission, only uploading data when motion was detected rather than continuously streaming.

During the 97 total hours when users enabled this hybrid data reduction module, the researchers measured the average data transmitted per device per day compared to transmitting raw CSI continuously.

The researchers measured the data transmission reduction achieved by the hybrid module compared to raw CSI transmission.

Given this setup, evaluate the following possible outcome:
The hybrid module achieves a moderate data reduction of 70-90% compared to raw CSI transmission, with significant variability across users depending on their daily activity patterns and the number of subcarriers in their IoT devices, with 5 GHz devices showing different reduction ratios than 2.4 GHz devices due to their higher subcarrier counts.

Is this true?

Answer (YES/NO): NO